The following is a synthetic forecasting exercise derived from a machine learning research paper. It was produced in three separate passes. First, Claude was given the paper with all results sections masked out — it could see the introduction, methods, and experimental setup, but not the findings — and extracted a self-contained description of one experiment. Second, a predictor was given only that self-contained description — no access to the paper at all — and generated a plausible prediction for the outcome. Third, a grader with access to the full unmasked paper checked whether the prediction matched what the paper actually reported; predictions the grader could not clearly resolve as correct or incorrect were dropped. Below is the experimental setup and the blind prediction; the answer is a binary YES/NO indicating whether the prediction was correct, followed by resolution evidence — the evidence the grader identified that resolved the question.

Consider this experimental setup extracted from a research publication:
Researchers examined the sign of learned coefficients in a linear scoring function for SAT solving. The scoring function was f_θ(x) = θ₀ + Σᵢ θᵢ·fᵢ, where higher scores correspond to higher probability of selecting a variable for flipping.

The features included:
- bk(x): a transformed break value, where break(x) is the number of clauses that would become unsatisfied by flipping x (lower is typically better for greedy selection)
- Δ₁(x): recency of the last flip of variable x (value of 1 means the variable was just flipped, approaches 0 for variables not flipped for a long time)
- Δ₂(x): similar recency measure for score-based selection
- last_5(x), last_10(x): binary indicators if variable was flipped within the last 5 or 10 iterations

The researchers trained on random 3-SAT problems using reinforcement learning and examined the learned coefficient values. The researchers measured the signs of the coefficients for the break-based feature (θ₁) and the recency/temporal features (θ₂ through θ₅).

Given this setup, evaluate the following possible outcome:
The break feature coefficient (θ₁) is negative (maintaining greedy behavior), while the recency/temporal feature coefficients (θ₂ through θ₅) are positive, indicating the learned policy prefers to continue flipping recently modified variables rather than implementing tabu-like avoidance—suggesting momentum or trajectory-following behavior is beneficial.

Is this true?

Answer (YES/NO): NO